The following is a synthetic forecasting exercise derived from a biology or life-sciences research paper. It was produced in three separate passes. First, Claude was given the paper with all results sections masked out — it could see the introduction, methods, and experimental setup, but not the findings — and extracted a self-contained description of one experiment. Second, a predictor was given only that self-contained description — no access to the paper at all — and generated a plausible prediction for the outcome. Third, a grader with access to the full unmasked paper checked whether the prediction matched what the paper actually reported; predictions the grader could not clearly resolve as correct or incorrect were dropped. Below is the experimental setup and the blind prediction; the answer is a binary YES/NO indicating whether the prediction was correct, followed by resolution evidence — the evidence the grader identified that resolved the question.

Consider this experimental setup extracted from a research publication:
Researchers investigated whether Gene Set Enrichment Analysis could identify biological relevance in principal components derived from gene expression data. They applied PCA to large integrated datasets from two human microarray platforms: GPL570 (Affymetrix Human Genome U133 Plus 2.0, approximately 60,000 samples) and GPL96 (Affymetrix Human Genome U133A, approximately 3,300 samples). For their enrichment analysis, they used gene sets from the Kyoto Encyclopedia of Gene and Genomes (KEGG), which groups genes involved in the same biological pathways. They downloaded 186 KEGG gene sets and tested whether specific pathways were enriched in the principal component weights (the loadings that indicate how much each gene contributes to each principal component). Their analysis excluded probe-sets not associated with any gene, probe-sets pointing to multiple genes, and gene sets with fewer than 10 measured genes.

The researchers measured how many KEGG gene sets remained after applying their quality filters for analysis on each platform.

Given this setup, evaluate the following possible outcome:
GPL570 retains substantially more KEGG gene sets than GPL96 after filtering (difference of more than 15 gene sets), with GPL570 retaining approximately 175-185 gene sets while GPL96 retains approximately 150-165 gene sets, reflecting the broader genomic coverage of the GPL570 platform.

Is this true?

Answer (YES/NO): NO